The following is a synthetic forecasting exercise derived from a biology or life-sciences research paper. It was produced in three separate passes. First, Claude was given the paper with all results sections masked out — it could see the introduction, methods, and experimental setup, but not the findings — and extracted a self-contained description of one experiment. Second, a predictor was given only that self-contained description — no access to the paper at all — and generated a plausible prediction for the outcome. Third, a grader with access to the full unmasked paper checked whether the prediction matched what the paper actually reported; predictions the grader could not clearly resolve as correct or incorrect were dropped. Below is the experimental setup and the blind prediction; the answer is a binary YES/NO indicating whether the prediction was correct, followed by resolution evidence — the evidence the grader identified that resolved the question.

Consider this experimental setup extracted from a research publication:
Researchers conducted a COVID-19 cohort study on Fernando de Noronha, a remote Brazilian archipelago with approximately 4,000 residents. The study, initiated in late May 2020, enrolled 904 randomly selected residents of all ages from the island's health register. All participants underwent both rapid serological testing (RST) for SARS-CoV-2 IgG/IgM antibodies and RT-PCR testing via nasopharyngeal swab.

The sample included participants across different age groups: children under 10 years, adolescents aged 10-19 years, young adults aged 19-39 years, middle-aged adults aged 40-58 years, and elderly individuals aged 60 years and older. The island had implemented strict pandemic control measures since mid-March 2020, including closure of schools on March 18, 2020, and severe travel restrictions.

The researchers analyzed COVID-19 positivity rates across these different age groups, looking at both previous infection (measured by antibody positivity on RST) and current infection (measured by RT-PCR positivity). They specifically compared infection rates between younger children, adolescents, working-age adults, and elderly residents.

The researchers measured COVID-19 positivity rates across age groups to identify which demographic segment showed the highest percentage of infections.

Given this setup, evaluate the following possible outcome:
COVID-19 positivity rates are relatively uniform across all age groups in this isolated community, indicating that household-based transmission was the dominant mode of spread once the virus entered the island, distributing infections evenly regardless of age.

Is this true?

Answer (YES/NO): NO